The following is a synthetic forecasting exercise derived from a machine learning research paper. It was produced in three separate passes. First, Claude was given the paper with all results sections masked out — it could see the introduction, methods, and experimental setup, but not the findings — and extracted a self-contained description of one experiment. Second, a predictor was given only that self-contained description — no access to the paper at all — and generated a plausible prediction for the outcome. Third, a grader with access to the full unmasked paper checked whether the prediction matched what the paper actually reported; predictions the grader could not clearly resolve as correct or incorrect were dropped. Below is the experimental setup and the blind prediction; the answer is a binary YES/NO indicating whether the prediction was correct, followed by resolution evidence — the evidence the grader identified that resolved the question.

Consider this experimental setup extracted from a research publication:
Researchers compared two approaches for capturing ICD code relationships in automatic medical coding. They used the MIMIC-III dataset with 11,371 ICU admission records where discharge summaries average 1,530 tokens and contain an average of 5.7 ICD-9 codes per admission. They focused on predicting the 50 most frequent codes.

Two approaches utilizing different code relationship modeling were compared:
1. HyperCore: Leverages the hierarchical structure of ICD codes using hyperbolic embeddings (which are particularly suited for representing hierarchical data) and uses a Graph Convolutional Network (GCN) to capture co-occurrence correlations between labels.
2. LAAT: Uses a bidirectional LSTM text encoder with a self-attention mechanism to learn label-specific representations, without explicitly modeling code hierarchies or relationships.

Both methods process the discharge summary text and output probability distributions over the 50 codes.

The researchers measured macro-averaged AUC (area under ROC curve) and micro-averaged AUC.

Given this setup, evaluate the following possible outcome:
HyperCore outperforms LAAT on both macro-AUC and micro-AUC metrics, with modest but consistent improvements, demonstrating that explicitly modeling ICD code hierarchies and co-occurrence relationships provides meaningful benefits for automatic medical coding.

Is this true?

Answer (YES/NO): NO